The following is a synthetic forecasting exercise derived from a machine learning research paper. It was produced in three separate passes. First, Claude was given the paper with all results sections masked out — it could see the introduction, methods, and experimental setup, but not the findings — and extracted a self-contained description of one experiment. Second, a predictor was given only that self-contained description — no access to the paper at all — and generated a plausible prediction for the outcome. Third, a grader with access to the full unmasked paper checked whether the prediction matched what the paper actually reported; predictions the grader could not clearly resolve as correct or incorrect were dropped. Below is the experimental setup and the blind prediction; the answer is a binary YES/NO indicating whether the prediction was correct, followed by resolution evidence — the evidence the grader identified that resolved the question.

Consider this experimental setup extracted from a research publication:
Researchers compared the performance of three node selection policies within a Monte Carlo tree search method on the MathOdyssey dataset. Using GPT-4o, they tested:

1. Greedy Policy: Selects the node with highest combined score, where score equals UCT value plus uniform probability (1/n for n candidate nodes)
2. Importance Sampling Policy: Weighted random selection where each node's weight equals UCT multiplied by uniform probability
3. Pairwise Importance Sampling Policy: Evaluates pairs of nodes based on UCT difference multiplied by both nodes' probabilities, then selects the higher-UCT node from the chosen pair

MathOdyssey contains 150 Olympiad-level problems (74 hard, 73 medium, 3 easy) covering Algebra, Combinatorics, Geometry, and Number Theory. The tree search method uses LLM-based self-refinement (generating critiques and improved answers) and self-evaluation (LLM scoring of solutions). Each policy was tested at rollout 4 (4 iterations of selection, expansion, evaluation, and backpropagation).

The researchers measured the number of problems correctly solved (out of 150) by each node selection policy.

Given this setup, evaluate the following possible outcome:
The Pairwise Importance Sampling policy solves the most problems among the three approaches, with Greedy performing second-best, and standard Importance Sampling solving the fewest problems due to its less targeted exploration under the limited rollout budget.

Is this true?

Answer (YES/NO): NO